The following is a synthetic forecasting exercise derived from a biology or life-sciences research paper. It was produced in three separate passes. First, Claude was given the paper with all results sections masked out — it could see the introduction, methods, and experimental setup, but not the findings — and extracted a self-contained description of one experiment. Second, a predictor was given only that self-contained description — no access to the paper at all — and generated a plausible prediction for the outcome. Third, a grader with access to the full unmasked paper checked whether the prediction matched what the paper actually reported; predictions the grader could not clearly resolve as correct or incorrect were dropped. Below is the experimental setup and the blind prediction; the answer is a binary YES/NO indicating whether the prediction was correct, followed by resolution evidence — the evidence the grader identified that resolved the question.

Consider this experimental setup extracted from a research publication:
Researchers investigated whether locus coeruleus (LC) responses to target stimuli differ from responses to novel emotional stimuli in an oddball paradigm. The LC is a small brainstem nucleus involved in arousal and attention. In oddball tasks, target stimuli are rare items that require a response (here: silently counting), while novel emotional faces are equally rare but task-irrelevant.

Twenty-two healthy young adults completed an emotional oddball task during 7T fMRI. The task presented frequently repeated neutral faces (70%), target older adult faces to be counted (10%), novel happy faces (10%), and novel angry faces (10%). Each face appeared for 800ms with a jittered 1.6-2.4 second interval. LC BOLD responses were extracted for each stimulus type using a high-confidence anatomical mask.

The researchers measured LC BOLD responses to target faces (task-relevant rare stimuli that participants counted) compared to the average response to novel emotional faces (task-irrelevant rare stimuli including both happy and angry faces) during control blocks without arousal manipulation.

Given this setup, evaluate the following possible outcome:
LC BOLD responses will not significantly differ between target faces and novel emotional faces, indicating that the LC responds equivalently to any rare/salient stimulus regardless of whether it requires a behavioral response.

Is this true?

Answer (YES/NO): YES